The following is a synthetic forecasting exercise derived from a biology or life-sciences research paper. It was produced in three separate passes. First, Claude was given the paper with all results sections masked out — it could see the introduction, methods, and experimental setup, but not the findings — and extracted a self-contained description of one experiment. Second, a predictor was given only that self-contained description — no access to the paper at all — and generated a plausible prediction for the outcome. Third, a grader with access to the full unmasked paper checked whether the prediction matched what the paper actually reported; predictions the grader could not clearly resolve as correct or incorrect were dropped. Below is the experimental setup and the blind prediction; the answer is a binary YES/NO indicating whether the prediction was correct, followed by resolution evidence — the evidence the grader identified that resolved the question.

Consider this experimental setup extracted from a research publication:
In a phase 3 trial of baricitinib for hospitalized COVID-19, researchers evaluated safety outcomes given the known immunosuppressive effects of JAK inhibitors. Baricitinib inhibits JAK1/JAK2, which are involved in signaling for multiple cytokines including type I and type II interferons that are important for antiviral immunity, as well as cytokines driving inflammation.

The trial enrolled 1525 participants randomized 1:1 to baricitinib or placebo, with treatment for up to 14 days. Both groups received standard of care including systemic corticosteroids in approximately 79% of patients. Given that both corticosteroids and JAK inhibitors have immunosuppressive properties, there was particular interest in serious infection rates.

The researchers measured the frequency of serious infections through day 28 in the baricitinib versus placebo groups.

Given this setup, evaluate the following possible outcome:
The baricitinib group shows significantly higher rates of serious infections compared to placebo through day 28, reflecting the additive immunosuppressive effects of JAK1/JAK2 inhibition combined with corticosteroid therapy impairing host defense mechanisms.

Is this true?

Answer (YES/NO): NO